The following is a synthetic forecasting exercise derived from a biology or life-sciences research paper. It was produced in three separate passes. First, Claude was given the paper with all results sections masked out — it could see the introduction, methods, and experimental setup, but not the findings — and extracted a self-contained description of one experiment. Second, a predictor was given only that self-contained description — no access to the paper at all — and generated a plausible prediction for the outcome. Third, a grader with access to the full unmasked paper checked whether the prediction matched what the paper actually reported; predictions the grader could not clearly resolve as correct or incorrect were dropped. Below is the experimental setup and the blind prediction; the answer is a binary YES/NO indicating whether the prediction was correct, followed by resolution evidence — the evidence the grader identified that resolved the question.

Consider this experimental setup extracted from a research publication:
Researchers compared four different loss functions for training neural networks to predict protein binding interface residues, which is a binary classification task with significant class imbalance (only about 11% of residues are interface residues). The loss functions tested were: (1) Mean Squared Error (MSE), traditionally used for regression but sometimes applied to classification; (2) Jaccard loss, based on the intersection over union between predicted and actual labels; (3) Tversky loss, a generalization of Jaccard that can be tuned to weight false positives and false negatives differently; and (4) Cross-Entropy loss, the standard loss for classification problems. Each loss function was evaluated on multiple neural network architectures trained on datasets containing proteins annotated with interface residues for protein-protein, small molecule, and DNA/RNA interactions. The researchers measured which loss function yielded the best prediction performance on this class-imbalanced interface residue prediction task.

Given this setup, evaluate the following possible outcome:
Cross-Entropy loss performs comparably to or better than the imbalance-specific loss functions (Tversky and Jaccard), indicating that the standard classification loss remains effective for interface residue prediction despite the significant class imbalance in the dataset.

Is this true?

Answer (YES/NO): NO